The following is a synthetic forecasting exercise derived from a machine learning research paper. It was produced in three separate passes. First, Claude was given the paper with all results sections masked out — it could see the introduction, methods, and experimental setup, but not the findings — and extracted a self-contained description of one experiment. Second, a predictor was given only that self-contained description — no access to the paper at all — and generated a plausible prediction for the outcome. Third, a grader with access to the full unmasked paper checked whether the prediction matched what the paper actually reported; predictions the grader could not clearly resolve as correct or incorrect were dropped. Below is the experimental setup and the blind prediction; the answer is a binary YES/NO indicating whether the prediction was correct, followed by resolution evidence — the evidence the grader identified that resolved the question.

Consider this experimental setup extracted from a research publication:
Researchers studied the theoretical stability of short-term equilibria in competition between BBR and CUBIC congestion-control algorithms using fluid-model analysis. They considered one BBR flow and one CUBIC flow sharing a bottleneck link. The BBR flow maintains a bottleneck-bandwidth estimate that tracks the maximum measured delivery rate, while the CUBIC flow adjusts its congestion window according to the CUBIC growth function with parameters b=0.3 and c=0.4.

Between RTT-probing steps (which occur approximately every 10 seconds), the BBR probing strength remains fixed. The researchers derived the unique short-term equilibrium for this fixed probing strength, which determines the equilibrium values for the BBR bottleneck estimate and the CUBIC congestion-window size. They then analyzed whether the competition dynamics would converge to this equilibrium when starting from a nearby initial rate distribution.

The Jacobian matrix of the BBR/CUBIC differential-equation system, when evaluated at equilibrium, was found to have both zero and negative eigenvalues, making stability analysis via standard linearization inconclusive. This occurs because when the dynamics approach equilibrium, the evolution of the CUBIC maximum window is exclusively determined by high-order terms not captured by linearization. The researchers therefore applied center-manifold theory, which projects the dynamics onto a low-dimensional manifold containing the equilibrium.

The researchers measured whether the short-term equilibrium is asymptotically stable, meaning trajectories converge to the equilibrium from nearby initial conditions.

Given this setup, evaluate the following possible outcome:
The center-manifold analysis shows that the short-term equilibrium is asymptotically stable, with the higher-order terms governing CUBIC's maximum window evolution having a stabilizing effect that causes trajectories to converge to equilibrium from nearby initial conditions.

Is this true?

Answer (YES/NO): YES